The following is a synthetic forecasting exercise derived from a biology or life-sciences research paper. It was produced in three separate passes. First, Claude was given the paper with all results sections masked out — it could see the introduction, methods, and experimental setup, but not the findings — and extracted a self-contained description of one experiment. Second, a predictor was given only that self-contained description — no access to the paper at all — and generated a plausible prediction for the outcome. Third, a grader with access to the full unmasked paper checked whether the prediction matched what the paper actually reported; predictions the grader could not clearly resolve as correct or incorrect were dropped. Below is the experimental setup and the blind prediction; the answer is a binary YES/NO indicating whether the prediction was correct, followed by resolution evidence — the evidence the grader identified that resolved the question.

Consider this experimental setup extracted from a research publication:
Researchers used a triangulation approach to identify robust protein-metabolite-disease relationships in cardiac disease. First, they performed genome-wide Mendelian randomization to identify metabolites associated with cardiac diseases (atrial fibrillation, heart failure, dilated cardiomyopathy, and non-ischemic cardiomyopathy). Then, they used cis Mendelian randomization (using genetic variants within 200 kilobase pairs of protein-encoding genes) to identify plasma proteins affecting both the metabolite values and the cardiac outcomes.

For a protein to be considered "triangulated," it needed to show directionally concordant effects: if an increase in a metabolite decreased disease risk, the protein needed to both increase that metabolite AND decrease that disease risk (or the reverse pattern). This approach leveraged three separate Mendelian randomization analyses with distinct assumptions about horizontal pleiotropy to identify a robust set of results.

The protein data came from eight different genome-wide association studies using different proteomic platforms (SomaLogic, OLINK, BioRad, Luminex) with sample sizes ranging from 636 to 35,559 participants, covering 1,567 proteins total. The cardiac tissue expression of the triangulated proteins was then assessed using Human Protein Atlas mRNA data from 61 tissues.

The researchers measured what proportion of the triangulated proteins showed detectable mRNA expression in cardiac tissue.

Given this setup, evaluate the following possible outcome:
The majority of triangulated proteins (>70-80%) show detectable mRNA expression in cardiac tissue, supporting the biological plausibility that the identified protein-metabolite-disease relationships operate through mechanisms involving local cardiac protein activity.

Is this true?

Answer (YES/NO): YES